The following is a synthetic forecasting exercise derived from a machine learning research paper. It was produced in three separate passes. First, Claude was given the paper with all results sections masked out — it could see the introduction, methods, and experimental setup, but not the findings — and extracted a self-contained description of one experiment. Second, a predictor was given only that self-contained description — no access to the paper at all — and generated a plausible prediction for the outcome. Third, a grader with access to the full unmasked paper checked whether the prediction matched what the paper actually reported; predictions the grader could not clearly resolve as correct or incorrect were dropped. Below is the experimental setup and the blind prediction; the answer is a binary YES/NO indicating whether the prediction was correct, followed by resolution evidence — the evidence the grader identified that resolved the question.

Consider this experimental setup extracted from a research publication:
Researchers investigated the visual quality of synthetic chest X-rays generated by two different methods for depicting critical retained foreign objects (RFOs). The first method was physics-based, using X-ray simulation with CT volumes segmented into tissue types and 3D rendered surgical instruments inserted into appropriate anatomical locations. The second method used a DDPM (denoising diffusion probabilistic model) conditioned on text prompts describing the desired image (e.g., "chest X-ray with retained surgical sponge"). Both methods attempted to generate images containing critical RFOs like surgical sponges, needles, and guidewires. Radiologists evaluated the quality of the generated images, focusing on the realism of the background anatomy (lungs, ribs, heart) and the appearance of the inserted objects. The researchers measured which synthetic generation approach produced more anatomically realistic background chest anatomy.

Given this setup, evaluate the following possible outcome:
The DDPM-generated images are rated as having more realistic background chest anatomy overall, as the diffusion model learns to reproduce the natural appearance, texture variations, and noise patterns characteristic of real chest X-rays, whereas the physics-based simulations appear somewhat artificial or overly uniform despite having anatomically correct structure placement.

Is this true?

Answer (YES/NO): YES